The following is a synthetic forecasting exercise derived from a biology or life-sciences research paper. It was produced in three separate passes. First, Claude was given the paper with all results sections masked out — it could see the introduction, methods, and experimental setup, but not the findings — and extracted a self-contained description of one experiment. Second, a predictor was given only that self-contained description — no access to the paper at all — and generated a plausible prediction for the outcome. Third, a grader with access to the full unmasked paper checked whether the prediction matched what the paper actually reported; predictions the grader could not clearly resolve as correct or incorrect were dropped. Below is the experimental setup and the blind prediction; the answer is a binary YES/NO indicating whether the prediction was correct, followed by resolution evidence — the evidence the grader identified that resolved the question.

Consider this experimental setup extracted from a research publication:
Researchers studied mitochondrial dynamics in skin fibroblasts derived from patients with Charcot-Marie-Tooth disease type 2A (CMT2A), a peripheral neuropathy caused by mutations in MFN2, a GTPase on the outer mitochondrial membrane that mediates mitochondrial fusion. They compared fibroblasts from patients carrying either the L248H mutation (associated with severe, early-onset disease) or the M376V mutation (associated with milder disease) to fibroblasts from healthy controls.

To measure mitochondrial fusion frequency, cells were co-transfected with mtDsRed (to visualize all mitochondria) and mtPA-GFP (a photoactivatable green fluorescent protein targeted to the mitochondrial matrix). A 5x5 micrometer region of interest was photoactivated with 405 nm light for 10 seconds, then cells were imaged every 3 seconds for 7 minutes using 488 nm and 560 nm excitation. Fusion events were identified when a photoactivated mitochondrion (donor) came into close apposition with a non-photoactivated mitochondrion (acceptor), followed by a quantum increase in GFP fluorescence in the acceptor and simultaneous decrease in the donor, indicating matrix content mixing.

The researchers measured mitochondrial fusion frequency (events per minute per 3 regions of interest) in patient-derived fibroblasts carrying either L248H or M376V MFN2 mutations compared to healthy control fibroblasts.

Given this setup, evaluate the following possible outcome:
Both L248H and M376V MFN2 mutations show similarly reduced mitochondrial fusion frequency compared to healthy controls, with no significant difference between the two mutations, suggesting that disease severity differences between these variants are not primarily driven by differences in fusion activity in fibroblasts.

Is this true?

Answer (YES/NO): YES